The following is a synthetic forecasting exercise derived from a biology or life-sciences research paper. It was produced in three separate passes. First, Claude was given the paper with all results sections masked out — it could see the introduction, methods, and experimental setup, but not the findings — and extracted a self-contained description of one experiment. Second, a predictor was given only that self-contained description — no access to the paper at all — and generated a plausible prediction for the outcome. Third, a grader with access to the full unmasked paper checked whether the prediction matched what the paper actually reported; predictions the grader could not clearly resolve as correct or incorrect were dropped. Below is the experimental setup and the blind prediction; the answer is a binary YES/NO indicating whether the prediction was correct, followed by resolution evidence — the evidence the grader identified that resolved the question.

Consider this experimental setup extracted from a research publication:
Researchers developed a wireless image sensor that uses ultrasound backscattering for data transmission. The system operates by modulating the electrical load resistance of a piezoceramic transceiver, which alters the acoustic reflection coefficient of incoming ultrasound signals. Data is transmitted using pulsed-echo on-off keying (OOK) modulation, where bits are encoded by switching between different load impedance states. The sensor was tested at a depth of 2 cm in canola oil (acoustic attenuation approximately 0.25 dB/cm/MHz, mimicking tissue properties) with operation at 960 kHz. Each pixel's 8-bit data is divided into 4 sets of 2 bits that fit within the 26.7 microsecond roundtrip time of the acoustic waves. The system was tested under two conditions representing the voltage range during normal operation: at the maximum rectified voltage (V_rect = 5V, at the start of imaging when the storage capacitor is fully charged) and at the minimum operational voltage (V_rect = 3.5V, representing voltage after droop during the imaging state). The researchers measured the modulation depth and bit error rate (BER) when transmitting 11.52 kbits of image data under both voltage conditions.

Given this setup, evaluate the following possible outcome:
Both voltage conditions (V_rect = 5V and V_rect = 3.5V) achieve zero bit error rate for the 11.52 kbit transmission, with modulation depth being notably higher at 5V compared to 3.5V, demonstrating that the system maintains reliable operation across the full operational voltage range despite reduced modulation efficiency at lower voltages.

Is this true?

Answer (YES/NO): NO